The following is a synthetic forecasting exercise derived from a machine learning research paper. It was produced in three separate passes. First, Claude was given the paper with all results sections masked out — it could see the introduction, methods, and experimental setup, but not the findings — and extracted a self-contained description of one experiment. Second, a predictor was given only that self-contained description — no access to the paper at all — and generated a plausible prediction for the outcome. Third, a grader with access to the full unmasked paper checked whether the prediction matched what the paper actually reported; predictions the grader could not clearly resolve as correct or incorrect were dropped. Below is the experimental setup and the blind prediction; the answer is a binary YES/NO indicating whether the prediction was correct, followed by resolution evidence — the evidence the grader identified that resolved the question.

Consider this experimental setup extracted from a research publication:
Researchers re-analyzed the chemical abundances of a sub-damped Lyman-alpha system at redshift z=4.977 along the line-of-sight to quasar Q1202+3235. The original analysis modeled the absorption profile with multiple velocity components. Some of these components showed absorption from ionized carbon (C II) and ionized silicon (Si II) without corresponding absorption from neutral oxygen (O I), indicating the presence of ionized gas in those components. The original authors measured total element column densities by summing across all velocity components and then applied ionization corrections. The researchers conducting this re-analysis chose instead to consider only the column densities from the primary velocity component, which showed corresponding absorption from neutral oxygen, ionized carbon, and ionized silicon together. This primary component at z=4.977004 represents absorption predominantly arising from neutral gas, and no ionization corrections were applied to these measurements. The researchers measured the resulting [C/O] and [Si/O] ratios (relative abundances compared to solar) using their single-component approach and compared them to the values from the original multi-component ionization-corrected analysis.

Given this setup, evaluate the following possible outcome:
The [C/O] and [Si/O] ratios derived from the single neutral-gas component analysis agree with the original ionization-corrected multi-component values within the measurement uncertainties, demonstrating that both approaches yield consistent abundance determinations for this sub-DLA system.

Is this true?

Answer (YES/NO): NO